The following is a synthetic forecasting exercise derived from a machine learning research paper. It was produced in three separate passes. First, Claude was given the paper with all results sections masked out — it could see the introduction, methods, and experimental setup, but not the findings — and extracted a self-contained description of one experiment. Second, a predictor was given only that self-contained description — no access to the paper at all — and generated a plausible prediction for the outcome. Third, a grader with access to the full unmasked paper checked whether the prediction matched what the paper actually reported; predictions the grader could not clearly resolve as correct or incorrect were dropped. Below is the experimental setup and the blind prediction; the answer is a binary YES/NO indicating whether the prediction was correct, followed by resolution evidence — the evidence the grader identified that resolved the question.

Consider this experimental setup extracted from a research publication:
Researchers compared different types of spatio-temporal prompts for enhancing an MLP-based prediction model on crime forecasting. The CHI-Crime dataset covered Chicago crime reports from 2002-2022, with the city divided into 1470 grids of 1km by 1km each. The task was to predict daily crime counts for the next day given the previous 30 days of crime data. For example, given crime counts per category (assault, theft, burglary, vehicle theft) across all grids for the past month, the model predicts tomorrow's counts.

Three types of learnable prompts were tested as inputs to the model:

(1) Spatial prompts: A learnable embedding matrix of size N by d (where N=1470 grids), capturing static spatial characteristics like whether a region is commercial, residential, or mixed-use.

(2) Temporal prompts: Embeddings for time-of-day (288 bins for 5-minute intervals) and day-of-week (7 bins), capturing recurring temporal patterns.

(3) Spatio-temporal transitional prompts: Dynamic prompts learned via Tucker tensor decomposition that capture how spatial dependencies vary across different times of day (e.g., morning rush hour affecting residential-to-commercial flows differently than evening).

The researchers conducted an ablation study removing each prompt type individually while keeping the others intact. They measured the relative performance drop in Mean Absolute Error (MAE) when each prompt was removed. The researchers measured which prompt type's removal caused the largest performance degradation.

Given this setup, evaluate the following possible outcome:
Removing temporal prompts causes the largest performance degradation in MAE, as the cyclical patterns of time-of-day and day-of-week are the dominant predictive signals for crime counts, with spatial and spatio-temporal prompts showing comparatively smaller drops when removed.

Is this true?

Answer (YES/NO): NO